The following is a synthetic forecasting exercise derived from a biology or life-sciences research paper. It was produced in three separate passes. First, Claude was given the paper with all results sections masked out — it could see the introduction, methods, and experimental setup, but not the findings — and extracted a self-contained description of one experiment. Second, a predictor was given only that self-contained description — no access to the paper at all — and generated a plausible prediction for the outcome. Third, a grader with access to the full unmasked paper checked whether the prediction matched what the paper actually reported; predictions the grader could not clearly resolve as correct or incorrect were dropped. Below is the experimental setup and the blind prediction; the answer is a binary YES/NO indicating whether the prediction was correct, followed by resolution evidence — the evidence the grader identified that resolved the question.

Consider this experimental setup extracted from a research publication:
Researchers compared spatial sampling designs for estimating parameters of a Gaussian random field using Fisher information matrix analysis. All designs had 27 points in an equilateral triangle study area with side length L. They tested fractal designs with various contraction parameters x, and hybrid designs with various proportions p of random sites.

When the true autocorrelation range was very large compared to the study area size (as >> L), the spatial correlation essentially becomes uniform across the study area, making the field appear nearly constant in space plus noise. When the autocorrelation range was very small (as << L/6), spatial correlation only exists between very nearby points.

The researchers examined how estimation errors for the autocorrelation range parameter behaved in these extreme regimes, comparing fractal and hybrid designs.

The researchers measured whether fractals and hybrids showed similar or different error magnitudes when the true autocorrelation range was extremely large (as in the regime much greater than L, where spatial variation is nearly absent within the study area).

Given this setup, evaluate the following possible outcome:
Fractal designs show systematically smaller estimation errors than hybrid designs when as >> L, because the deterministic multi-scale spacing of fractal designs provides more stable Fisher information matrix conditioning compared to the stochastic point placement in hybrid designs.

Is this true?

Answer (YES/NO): NO